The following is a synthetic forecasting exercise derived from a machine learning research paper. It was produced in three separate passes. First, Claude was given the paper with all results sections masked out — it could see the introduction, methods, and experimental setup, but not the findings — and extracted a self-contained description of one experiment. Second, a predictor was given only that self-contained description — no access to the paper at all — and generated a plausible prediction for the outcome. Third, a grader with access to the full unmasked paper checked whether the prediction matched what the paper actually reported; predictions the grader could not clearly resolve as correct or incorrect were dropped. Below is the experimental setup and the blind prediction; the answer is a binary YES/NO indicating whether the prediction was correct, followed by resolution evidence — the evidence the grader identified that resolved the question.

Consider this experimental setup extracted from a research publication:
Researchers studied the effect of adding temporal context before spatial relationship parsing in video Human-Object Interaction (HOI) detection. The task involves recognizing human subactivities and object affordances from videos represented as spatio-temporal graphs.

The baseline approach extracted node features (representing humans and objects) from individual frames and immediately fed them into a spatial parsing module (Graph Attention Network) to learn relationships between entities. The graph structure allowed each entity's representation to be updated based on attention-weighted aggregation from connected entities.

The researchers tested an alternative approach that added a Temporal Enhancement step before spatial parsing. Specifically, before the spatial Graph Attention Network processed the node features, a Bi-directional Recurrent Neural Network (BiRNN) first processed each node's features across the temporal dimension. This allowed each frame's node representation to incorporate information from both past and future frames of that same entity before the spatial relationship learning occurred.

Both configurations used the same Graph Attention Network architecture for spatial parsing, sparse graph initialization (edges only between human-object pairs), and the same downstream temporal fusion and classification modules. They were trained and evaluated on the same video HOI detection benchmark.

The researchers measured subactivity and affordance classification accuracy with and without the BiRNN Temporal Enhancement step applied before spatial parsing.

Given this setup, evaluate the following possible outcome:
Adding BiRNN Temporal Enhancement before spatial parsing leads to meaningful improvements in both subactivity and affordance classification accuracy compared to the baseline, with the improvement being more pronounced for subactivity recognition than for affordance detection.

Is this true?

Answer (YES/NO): YES